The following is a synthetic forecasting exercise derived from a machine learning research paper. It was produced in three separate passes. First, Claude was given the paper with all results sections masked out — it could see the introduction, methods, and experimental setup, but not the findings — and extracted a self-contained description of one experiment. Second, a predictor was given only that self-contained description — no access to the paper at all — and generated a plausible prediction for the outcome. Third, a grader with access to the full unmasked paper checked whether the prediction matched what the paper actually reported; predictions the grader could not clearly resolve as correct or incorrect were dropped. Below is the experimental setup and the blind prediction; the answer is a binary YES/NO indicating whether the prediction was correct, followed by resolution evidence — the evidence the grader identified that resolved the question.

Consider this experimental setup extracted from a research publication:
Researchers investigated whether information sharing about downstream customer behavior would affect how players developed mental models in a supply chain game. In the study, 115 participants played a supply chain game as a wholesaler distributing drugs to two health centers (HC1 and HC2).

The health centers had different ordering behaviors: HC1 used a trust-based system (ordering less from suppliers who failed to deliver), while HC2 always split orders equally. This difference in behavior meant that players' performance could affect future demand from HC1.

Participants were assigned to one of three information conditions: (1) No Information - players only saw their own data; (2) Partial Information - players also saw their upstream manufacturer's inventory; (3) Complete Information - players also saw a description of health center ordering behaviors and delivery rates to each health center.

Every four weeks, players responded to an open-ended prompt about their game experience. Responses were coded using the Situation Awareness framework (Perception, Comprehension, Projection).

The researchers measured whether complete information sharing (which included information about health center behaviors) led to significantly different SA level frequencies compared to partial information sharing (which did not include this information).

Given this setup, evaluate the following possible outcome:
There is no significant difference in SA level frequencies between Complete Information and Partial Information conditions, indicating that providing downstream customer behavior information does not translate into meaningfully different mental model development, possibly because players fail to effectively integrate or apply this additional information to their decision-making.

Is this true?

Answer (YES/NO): YES